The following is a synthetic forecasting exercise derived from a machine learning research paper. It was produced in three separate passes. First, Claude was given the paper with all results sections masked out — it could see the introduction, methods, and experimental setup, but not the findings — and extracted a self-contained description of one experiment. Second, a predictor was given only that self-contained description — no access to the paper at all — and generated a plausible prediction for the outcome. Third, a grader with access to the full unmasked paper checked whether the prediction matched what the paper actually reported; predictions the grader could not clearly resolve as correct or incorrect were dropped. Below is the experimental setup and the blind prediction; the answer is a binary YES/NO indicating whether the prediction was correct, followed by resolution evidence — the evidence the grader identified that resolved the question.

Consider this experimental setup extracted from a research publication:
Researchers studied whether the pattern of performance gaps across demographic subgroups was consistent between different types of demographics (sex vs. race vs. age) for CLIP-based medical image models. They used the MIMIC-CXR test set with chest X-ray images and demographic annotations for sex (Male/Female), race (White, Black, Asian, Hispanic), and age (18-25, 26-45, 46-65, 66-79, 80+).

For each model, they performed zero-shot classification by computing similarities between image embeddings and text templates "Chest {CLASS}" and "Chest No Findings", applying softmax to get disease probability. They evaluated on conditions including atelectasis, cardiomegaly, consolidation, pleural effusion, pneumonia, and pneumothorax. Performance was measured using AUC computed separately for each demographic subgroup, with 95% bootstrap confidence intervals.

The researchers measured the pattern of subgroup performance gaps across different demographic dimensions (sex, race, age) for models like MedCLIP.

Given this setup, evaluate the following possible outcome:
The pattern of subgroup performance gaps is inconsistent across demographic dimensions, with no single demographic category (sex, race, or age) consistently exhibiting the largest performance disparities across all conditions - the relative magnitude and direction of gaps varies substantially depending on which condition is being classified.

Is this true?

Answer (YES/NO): NO